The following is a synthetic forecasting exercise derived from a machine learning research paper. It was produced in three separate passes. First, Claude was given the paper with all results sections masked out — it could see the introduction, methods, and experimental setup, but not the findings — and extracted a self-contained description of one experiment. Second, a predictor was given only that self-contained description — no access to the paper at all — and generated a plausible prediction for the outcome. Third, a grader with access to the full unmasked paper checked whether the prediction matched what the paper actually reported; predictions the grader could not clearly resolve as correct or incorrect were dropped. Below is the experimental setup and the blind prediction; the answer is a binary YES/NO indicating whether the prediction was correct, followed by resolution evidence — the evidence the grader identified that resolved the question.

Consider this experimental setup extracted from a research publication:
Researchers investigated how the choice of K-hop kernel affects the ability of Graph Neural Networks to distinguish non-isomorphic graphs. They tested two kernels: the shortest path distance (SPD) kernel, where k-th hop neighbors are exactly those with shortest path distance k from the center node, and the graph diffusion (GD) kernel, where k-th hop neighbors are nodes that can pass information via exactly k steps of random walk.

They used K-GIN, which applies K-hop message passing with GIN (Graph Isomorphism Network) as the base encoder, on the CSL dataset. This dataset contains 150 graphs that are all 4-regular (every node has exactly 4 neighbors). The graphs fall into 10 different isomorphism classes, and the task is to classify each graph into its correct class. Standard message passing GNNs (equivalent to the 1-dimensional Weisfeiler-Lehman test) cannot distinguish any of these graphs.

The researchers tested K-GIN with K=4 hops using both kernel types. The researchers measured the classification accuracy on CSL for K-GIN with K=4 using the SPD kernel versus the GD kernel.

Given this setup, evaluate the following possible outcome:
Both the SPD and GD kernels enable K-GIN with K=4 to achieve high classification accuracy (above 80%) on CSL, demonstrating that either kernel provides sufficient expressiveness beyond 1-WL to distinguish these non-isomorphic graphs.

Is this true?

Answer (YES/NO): NO